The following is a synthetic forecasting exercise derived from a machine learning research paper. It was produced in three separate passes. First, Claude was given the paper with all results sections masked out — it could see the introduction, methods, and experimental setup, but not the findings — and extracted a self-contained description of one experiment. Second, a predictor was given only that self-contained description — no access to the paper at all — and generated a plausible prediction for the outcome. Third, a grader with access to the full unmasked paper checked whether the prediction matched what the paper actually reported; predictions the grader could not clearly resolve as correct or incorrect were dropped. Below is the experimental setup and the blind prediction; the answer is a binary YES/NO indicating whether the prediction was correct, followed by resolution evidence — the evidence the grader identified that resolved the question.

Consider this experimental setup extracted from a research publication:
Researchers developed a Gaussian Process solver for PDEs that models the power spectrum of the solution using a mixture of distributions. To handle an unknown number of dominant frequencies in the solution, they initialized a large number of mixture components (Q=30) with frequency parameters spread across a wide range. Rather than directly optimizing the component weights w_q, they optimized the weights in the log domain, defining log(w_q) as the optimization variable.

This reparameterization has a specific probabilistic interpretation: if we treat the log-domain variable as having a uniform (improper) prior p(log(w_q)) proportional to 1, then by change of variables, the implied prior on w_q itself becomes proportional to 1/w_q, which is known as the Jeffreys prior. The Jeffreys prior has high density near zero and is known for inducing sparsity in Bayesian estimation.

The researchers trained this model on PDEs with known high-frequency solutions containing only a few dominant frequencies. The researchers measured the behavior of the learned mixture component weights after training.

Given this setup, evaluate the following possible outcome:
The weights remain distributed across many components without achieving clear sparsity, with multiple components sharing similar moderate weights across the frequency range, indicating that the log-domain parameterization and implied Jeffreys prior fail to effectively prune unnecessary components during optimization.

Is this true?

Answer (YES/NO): NO